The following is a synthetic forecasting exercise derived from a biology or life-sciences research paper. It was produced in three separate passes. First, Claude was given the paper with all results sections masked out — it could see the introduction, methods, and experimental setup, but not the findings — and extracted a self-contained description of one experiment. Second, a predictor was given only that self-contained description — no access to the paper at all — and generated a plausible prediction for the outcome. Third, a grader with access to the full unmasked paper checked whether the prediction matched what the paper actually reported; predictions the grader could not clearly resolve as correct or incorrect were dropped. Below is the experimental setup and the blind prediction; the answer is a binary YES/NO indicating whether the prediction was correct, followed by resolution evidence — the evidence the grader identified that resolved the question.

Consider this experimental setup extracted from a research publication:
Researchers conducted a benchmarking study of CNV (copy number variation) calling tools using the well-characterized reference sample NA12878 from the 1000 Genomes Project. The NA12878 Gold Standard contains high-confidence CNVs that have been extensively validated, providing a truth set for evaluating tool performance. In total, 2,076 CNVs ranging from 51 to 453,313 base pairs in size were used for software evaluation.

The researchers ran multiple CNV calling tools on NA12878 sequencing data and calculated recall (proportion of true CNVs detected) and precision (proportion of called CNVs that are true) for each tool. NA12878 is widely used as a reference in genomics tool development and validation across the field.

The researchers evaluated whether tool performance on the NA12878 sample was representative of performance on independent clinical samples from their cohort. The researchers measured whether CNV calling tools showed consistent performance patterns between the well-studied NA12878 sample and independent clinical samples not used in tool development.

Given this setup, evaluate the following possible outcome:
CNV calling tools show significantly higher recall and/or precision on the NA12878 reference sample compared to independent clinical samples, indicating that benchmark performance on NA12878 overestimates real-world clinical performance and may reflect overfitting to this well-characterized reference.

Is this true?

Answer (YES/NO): YES